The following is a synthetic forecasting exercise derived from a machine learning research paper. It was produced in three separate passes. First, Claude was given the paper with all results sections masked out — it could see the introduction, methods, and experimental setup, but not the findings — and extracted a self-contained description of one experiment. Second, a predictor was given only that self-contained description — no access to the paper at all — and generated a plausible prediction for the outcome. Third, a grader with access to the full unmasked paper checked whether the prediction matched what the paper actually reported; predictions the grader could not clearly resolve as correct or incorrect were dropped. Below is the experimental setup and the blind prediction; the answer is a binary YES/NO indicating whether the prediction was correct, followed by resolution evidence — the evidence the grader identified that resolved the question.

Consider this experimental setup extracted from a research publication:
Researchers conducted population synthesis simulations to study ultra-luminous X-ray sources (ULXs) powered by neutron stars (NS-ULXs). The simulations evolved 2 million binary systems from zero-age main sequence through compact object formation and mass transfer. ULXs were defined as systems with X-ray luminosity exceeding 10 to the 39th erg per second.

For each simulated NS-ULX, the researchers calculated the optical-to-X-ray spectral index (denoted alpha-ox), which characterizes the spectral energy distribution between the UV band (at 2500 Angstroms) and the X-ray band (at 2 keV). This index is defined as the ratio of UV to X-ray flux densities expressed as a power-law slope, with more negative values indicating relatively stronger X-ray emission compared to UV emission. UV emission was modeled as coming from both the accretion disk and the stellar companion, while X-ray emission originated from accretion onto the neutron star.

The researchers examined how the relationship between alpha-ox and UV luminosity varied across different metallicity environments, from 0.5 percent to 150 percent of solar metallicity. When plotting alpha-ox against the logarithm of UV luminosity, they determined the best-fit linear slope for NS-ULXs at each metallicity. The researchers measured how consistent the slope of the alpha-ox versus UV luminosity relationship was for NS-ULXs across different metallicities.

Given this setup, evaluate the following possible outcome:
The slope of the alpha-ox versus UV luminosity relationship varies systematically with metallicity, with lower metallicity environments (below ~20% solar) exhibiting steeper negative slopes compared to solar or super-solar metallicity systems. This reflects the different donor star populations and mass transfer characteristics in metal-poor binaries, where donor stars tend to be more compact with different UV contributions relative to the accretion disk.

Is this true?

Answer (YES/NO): NO